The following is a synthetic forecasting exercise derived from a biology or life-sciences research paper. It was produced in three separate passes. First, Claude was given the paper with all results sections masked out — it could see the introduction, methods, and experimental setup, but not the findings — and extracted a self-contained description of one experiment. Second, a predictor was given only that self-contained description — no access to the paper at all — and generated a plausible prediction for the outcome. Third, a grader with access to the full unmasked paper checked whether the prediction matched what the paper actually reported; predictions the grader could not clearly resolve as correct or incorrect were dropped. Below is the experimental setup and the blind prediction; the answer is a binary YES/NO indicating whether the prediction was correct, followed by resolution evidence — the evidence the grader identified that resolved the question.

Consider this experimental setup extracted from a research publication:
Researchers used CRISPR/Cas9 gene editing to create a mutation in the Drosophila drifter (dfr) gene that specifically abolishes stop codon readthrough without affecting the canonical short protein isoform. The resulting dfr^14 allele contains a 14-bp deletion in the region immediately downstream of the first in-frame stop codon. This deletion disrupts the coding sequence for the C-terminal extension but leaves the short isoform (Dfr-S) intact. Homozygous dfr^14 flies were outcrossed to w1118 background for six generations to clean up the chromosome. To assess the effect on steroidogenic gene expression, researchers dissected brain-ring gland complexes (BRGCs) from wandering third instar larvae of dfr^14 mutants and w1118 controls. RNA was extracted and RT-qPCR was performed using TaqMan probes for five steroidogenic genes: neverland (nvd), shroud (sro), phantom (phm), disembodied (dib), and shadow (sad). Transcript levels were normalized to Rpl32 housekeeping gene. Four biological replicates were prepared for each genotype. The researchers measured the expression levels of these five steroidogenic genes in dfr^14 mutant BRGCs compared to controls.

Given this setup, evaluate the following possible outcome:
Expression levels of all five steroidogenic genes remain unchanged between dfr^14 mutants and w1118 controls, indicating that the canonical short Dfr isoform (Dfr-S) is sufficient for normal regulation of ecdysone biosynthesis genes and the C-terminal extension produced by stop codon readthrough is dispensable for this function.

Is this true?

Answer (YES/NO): NO